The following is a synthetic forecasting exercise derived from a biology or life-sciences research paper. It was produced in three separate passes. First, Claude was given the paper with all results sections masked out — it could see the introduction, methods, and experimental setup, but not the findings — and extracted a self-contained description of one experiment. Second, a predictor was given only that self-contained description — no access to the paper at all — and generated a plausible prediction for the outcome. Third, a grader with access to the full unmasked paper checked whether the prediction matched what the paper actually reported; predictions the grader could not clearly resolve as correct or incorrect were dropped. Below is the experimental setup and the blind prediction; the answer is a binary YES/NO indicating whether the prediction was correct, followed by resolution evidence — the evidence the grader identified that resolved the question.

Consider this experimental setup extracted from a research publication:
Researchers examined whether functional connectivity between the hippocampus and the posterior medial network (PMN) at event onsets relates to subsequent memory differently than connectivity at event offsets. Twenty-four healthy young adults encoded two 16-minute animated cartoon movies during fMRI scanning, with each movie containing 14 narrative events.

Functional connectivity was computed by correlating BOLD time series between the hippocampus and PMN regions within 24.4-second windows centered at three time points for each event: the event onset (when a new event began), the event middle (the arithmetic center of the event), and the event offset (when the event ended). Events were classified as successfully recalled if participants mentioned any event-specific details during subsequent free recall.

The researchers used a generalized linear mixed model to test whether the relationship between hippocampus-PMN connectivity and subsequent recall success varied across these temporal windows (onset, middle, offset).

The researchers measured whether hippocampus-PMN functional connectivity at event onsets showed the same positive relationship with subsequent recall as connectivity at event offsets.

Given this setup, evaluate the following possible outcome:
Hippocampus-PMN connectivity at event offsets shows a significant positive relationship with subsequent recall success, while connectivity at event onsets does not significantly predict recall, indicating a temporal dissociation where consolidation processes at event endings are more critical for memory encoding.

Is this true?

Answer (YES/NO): YES